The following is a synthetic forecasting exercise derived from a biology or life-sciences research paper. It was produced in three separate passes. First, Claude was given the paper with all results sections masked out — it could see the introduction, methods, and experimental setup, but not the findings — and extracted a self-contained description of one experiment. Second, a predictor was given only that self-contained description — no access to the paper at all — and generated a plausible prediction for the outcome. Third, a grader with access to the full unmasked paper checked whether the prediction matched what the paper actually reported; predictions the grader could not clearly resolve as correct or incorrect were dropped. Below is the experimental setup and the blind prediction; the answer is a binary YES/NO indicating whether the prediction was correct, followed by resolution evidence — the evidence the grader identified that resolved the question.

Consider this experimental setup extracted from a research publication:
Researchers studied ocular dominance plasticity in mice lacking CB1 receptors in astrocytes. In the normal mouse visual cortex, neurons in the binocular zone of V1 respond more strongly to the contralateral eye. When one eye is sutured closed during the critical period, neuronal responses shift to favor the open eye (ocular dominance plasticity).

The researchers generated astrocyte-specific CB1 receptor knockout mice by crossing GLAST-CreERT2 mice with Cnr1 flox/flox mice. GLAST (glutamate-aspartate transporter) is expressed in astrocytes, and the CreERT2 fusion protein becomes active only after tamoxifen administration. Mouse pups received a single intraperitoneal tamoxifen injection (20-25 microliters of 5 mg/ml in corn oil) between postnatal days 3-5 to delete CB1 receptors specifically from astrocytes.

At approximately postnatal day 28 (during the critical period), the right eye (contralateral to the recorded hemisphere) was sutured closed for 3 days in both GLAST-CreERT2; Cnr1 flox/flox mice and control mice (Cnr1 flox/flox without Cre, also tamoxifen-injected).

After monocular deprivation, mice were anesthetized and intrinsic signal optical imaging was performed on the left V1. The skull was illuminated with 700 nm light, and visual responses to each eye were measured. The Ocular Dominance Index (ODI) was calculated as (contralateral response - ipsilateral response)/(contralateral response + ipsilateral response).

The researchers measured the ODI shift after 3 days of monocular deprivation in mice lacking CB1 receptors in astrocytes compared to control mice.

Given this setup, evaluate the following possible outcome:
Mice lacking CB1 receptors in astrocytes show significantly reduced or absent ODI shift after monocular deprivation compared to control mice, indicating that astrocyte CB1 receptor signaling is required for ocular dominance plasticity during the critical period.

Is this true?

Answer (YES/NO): YES